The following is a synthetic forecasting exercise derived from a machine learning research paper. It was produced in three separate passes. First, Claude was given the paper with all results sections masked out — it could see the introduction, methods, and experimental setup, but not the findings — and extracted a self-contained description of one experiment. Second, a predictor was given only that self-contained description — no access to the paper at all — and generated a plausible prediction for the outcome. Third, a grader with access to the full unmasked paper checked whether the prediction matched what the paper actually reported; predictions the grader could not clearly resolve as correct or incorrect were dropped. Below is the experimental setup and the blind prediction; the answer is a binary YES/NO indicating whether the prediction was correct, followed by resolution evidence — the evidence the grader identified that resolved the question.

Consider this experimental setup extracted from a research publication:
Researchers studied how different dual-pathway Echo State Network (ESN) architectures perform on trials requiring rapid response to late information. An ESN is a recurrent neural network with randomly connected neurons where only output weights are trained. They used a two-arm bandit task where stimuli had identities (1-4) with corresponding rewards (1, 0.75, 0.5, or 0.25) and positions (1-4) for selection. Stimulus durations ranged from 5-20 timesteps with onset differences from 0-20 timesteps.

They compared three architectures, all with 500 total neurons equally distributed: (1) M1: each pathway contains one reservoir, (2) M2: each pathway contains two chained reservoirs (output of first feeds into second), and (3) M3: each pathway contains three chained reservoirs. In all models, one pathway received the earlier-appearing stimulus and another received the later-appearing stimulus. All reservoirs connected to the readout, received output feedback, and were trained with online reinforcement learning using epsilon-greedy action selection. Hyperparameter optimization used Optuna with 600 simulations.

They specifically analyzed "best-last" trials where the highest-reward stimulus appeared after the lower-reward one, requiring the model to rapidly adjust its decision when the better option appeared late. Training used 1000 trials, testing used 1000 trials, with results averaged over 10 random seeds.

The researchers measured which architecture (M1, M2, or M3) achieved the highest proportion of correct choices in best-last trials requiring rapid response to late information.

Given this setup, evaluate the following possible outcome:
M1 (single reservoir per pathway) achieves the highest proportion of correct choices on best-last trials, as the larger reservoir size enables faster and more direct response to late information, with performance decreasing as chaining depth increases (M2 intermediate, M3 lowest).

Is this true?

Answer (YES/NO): NO